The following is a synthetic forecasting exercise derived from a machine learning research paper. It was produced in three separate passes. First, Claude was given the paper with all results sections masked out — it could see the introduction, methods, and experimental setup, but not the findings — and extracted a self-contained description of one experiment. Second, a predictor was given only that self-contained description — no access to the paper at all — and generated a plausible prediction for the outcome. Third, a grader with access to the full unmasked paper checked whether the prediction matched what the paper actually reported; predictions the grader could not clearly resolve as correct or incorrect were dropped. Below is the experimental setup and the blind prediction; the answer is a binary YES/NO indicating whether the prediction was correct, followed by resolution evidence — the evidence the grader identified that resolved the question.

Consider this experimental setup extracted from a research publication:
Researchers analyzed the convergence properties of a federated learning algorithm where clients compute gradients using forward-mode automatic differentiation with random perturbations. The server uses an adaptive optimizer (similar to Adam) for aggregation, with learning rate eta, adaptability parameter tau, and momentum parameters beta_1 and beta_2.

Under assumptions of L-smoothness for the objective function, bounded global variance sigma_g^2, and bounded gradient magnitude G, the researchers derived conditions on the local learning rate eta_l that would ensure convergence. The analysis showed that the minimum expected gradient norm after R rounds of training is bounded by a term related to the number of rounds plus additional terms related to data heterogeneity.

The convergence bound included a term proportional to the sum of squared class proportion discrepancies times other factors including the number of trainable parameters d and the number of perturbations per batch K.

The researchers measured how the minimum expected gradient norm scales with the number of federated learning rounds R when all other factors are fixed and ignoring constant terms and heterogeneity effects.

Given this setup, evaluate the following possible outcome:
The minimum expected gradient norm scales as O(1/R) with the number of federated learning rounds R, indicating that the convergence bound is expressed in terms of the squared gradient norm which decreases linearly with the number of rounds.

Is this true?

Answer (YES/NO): YES